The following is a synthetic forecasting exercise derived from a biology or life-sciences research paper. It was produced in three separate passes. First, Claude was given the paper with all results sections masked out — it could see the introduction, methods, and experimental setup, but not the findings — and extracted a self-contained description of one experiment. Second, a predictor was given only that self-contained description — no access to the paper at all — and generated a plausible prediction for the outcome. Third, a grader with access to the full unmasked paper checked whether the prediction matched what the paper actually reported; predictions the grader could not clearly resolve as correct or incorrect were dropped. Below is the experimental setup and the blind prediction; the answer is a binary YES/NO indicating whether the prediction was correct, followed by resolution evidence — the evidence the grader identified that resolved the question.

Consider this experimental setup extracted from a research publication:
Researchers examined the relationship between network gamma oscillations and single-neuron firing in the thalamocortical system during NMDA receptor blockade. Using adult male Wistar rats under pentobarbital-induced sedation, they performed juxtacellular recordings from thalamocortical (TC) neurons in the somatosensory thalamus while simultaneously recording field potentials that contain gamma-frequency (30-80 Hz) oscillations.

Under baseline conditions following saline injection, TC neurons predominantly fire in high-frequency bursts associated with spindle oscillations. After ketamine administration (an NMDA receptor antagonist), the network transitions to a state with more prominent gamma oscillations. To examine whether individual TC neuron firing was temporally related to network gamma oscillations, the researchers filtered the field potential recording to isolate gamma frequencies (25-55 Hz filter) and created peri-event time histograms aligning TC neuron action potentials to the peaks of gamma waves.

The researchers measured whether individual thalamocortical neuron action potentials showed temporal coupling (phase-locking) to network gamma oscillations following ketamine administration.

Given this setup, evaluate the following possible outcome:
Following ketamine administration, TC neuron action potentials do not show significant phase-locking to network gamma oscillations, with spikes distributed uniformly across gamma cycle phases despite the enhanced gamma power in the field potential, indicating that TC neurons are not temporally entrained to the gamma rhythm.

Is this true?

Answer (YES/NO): NO